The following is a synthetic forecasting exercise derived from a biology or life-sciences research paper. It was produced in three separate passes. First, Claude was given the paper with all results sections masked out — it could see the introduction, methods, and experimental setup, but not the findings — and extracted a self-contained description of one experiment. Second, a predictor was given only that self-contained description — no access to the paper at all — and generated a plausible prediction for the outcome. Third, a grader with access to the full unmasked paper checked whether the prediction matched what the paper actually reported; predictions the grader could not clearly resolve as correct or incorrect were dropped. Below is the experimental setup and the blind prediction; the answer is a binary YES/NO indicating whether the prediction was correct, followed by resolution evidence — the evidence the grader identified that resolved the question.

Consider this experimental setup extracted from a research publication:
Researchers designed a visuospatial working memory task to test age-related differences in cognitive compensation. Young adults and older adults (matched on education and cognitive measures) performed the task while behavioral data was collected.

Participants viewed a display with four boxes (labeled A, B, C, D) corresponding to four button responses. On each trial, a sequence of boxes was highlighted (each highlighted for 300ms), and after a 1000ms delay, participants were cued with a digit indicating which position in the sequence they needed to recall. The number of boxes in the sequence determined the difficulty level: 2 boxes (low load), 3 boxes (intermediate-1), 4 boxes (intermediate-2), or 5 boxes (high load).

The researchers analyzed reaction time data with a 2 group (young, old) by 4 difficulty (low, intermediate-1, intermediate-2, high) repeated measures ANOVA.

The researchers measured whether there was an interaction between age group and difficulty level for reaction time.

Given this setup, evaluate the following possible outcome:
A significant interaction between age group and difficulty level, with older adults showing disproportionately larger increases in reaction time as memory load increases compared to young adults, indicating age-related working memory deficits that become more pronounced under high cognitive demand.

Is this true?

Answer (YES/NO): NO